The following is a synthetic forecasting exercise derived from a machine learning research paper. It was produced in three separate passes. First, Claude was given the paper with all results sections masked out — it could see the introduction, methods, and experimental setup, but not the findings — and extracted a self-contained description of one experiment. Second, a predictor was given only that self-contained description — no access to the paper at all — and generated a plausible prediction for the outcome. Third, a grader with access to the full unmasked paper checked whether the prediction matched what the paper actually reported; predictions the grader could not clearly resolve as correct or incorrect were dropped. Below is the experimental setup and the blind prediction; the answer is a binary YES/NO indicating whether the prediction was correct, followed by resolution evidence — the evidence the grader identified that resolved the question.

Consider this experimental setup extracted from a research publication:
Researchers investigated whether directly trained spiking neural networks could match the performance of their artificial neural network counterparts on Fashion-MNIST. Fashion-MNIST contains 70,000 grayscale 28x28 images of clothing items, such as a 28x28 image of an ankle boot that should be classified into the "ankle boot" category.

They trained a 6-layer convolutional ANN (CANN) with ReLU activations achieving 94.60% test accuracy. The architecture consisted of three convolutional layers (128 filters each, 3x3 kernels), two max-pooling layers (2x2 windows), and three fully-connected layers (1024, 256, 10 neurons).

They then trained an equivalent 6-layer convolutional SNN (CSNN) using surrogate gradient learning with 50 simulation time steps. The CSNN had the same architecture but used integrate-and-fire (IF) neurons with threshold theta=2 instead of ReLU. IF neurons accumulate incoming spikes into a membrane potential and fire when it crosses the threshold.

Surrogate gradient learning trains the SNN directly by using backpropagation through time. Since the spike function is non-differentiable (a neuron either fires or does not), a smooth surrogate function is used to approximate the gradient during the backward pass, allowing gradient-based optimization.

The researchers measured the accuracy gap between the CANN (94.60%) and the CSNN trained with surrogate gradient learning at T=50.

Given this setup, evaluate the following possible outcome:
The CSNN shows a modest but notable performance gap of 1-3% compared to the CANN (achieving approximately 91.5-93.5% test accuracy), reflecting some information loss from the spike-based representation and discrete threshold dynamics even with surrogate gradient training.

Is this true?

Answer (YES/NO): NO